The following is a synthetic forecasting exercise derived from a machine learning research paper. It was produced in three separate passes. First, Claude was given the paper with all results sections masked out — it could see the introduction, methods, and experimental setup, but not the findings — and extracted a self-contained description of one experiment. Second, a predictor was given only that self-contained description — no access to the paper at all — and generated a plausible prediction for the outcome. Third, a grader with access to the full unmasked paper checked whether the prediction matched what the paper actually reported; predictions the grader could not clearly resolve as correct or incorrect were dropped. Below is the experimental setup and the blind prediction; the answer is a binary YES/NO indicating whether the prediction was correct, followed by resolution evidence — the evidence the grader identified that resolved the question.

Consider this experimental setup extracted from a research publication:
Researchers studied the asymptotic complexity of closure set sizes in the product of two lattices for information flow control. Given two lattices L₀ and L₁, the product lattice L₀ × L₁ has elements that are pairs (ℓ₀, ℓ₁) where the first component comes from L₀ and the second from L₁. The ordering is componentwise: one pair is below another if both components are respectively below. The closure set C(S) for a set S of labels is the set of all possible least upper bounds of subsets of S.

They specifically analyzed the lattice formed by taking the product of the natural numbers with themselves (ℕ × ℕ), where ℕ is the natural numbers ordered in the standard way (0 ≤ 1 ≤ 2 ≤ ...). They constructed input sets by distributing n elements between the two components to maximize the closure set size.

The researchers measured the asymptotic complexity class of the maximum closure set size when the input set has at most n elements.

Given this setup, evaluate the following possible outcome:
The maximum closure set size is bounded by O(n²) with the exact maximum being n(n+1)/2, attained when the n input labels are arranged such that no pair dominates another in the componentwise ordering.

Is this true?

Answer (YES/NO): NO